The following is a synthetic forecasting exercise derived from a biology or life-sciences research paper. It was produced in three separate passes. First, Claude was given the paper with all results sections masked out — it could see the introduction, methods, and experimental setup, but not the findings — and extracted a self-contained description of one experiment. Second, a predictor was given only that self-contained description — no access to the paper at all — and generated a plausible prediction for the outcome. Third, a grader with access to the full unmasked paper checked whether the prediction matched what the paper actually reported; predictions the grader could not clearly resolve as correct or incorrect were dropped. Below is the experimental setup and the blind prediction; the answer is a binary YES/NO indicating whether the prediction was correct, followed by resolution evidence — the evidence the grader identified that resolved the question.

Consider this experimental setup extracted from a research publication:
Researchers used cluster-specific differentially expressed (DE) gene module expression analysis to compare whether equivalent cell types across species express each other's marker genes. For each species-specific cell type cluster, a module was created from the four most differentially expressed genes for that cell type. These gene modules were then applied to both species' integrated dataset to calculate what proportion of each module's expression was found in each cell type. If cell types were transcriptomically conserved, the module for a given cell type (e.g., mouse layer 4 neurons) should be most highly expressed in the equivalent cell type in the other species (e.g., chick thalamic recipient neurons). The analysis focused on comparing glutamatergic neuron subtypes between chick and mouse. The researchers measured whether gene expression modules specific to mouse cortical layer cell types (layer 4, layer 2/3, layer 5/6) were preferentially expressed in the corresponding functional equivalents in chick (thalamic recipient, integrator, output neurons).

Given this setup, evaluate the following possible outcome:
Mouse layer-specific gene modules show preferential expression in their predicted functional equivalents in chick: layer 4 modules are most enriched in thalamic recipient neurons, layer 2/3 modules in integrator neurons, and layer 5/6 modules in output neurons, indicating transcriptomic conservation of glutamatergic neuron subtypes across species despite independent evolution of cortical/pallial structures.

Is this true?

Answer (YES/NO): NO